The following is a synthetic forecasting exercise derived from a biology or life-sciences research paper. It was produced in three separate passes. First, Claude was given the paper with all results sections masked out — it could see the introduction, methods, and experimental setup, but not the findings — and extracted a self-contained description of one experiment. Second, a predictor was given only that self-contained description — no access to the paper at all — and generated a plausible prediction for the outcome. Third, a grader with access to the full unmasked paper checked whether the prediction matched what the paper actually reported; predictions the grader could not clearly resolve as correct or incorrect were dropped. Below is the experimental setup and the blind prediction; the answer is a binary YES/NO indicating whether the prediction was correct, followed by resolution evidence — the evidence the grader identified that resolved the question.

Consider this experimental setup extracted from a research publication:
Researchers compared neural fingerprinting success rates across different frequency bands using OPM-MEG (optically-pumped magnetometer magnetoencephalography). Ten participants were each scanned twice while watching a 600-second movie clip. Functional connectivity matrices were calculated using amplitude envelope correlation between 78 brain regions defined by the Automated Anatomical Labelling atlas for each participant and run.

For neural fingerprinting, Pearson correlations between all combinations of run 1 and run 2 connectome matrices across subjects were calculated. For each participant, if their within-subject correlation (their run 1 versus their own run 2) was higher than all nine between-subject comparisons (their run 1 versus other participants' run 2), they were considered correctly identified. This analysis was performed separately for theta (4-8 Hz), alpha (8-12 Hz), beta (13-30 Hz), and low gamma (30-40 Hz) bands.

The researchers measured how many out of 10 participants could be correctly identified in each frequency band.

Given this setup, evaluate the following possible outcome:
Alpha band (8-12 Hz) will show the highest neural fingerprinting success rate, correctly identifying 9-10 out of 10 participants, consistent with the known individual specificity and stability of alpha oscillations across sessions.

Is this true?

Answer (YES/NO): YES